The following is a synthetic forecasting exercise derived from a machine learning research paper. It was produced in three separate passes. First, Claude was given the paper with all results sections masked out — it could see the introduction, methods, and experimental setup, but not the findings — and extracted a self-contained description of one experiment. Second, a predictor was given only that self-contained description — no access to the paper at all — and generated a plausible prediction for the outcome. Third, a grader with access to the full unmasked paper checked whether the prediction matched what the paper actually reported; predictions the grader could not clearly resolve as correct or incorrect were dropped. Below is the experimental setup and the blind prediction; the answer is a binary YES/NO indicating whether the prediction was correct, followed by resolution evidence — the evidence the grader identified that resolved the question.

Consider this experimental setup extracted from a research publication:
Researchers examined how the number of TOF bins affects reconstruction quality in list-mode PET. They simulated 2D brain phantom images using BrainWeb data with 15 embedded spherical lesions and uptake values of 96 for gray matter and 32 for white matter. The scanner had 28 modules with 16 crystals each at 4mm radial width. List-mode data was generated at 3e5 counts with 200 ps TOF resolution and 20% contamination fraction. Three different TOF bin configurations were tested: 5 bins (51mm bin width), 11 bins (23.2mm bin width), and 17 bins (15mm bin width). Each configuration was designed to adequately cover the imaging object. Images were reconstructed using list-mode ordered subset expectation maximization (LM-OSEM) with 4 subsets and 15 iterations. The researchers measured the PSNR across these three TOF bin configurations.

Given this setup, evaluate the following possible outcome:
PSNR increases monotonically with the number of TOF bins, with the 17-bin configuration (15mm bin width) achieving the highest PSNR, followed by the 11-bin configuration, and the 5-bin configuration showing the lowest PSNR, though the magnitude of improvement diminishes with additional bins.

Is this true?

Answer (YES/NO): NO